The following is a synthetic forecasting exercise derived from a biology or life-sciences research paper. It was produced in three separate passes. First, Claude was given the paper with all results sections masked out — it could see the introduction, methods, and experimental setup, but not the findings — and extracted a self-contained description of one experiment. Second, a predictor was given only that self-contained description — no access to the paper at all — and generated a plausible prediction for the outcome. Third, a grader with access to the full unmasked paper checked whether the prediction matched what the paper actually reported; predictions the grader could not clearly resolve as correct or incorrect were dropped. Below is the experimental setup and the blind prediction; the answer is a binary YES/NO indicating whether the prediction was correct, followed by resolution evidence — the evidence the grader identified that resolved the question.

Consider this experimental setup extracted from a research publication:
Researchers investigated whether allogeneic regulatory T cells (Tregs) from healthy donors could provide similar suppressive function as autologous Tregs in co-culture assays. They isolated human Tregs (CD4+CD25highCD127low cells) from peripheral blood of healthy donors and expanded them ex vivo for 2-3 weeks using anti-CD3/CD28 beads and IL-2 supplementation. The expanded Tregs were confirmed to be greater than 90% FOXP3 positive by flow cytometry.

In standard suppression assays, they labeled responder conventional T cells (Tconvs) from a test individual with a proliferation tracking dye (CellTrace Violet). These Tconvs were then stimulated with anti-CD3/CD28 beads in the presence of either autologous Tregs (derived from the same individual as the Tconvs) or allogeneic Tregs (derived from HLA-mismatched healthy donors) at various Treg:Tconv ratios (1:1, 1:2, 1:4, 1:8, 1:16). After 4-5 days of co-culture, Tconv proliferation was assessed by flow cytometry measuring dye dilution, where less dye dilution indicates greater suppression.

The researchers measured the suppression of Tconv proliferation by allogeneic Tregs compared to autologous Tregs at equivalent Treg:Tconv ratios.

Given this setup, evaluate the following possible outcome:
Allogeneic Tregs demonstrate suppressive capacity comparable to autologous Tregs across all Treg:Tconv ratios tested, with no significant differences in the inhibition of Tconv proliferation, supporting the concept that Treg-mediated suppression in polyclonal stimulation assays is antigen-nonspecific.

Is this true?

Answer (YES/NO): YES